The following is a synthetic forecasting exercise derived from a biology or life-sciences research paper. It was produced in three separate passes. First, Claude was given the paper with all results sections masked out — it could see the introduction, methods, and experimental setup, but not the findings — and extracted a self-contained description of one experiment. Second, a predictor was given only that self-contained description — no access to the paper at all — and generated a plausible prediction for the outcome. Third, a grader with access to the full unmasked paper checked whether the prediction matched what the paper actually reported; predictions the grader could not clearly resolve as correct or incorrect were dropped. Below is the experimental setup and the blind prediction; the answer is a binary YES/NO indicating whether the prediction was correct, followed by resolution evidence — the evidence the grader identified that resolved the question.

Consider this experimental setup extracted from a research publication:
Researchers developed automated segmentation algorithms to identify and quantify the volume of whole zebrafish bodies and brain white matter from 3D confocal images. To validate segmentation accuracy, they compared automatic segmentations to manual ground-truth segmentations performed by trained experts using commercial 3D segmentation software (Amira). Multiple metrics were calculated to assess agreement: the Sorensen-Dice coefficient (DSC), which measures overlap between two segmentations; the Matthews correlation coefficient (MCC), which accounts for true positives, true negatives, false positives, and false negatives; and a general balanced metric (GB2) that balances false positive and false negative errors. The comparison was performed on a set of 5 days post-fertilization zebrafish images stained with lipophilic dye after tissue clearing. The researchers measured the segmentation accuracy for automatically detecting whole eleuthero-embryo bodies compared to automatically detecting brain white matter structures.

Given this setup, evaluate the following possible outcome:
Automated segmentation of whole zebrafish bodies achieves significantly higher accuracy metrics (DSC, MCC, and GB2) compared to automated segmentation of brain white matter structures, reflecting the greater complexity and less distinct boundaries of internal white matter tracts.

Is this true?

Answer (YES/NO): YES